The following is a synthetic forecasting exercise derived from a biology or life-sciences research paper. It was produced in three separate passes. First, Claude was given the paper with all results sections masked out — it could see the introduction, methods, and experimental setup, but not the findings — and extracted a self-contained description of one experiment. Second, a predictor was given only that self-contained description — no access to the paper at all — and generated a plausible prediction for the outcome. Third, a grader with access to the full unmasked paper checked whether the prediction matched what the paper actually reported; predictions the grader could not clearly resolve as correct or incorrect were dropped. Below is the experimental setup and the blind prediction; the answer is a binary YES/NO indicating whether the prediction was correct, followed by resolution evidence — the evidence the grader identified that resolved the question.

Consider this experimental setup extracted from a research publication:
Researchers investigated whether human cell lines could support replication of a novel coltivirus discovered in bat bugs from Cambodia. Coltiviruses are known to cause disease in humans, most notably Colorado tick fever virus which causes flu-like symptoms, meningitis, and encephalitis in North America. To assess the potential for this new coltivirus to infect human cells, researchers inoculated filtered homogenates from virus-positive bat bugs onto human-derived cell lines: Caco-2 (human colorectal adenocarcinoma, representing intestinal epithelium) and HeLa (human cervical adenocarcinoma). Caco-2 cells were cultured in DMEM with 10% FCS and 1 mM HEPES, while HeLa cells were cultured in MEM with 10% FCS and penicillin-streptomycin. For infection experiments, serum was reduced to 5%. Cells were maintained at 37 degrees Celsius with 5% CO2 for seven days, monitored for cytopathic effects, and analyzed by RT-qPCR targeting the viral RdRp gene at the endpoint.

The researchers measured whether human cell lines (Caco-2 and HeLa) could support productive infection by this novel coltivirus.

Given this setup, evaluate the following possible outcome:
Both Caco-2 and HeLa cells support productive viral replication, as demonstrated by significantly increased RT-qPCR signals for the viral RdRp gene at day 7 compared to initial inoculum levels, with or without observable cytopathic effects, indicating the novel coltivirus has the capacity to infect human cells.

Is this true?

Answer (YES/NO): YES